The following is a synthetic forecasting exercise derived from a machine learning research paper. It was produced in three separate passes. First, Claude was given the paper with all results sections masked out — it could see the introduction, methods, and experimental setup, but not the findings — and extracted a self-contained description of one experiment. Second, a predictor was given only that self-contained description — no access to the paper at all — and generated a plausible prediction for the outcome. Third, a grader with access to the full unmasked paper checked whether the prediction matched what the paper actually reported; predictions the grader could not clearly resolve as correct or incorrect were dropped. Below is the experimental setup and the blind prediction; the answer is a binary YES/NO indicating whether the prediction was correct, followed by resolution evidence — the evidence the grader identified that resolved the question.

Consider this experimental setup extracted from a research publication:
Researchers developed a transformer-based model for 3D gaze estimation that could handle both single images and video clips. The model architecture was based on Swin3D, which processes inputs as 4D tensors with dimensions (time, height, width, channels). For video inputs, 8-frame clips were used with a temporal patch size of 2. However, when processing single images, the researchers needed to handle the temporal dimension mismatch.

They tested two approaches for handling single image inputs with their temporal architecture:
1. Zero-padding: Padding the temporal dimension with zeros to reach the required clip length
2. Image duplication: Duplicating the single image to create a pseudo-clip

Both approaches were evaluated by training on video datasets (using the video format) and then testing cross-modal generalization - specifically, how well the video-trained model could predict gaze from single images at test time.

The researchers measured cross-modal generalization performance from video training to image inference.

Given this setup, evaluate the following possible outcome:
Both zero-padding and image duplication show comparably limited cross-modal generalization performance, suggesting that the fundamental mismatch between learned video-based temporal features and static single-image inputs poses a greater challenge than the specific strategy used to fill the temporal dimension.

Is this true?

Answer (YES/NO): NO